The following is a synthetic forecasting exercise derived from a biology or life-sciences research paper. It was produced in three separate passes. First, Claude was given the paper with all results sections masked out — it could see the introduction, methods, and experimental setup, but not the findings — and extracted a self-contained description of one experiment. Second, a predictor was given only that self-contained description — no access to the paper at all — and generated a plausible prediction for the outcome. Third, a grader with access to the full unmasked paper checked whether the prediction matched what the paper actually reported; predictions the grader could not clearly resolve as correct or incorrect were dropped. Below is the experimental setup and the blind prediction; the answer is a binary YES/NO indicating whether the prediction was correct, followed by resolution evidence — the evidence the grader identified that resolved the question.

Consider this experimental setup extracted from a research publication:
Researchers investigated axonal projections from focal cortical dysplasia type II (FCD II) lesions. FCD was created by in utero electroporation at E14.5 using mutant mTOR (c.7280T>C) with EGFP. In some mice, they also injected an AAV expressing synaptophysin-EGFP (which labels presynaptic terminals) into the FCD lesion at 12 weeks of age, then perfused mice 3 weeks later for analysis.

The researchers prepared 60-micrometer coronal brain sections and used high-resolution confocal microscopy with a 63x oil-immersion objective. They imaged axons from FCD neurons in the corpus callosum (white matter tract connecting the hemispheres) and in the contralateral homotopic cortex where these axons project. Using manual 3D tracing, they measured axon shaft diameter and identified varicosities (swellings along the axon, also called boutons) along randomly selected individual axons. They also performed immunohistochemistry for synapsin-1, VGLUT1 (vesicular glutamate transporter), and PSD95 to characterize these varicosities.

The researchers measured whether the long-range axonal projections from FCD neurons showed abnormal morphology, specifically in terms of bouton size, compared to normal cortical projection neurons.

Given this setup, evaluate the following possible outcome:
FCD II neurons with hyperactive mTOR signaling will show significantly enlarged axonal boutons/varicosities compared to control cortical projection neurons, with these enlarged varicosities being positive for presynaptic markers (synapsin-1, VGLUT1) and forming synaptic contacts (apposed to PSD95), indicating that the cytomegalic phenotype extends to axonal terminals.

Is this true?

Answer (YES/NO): NO